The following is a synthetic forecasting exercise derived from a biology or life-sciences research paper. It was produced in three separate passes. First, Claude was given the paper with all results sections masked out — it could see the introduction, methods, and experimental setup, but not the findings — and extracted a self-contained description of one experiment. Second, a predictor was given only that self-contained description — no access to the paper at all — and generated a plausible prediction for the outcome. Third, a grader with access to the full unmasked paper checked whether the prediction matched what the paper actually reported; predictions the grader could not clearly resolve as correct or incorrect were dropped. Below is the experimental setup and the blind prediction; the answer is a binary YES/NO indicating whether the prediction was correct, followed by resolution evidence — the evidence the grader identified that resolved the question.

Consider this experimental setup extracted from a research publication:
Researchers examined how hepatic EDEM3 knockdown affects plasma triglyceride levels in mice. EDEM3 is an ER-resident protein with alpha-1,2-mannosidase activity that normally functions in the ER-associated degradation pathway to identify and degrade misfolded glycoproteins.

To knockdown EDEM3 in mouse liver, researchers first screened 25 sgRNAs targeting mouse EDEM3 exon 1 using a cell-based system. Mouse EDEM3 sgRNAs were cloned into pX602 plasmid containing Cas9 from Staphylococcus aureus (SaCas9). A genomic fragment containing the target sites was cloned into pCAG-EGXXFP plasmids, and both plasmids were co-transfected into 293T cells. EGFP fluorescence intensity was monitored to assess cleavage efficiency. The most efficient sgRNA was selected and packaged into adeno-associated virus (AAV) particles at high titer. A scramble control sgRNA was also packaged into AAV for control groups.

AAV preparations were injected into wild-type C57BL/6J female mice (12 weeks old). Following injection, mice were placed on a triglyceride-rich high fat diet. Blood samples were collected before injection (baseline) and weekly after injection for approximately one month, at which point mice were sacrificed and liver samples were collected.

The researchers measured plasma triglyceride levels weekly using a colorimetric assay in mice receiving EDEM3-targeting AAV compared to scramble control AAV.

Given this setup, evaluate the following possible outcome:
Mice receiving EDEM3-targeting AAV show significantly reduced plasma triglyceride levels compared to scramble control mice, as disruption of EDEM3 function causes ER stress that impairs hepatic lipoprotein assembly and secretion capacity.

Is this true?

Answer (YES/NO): NO